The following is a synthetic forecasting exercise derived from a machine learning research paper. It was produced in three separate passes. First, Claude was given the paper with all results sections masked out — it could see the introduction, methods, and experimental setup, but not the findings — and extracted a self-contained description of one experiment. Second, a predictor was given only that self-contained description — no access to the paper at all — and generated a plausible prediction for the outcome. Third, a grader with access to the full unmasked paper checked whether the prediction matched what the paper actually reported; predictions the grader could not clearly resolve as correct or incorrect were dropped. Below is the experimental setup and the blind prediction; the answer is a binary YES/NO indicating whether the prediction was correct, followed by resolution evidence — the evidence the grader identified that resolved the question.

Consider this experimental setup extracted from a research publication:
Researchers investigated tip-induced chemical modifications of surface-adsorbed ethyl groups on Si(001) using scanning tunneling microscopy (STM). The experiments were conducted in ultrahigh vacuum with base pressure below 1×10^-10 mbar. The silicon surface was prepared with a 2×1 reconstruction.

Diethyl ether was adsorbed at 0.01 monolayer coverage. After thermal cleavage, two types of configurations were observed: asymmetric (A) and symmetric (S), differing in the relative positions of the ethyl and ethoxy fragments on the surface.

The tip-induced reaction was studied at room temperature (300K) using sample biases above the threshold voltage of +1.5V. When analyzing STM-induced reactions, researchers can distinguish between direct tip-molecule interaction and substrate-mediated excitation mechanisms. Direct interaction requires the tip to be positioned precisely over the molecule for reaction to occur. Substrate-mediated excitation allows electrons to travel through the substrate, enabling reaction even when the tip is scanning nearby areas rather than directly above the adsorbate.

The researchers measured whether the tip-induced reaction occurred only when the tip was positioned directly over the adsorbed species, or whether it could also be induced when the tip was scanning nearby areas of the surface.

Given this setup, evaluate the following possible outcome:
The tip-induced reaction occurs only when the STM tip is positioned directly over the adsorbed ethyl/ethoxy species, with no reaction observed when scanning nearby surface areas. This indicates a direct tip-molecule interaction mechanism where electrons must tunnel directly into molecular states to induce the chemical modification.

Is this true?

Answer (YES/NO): NO